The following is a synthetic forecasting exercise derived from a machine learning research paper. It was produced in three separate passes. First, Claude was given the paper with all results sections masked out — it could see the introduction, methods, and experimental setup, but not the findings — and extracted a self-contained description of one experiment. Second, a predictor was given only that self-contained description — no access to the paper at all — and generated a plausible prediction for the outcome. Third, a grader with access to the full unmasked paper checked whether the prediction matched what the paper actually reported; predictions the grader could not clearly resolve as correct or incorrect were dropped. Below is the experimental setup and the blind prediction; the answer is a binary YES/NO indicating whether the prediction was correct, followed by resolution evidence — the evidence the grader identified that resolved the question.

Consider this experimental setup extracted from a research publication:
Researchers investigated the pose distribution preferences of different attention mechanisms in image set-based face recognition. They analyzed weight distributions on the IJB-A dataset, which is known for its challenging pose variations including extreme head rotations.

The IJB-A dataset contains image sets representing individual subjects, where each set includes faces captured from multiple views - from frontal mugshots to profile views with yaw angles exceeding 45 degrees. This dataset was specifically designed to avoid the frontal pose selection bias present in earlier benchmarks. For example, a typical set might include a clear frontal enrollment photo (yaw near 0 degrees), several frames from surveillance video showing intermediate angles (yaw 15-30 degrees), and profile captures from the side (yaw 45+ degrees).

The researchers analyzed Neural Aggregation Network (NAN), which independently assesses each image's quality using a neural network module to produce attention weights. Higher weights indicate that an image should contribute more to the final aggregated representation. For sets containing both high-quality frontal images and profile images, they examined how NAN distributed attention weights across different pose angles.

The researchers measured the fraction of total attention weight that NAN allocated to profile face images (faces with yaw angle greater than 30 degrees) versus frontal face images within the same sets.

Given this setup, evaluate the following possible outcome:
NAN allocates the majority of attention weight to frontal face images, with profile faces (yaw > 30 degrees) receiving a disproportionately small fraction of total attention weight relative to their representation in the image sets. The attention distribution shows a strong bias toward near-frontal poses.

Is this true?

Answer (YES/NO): YES